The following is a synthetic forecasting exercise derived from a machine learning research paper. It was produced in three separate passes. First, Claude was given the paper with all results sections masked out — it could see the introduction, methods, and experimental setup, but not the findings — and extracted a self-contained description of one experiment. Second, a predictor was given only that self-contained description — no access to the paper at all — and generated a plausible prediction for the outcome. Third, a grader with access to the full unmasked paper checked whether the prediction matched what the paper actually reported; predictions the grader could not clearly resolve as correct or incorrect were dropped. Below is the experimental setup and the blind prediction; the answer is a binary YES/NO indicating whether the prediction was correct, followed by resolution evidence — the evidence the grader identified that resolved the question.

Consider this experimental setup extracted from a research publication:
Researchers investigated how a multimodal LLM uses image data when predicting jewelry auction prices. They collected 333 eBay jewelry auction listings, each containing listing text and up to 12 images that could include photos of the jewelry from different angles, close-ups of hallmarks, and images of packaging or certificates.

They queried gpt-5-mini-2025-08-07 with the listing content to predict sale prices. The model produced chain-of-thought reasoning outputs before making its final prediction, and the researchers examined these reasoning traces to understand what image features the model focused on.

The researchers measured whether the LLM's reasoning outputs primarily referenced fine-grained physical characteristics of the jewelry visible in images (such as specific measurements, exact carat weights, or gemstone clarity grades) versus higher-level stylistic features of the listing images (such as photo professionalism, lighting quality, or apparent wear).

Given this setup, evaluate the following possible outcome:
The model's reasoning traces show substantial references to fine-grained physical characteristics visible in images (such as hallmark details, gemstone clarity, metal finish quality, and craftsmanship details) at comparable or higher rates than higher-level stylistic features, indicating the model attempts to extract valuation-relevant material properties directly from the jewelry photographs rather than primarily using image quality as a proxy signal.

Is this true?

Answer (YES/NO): NO